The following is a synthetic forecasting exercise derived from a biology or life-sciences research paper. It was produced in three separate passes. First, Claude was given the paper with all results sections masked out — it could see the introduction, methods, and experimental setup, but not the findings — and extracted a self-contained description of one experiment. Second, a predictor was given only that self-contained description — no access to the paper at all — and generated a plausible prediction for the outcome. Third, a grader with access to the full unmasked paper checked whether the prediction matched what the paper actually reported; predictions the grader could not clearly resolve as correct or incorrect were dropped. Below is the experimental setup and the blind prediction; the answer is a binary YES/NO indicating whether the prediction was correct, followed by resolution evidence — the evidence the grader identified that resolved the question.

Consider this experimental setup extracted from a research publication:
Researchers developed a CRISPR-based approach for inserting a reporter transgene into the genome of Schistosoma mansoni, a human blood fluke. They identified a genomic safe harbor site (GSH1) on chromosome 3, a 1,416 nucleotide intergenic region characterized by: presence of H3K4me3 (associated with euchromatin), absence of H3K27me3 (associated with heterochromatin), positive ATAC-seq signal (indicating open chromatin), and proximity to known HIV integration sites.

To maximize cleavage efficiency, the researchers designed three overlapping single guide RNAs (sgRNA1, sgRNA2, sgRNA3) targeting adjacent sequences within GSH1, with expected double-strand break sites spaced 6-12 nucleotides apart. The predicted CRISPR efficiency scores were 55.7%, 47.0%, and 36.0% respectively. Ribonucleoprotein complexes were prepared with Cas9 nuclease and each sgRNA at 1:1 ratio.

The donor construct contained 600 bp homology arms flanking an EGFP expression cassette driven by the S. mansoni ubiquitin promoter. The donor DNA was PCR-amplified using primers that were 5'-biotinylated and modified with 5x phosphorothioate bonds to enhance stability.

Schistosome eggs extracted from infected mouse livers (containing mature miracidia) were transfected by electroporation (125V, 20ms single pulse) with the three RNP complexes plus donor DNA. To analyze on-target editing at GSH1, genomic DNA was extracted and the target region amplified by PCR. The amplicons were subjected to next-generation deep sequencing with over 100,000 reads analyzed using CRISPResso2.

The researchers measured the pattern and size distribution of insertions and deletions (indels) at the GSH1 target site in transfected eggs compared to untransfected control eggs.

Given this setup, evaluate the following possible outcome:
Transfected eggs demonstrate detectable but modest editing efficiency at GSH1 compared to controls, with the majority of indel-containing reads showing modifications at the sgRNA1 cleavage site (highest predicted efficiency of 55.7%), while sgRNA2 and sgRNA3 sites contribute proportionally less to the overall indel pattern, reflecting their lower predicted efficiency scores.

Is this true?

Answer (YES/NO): NO